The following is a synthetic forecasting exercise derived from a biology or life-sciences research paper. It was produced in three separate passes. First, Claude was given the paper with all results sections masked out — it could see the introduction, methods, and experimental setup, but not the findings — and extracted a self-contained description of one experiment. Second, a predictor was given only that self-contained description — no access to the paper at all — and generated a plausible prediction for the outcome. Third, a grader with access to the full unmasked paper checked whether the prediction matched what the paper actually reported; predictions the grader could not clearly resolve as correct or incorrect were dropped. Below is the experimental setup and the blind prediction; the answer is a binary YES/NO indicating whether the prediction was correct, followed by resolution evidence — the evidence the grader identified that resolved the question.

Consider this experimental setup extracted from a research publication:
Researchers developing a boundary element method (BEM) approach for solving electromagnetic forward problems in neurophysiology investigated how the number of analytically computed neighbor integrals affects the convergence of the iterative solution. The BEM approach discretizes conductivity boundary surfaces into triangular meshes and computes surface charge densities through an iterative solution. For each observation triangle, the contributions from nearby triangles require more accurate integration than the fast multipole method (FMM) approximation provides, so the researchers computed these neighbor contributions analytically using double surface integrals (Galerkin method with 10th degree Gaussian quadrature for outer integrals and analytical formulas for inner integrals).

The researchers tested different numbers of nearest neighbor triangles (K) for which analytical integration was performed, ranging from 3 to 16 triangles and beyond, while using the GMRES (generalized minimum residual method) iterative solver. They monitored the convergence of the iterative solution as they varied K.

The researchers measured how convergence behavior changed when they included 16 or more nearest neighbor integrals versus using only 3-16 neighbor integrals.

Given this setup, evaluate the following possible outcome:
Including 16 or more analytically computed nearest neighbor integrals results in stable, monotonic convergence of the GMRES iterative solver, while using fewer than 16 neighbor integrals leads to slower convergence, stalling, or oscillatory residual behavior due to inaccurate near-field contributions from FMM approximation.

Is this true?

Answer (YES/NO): NO